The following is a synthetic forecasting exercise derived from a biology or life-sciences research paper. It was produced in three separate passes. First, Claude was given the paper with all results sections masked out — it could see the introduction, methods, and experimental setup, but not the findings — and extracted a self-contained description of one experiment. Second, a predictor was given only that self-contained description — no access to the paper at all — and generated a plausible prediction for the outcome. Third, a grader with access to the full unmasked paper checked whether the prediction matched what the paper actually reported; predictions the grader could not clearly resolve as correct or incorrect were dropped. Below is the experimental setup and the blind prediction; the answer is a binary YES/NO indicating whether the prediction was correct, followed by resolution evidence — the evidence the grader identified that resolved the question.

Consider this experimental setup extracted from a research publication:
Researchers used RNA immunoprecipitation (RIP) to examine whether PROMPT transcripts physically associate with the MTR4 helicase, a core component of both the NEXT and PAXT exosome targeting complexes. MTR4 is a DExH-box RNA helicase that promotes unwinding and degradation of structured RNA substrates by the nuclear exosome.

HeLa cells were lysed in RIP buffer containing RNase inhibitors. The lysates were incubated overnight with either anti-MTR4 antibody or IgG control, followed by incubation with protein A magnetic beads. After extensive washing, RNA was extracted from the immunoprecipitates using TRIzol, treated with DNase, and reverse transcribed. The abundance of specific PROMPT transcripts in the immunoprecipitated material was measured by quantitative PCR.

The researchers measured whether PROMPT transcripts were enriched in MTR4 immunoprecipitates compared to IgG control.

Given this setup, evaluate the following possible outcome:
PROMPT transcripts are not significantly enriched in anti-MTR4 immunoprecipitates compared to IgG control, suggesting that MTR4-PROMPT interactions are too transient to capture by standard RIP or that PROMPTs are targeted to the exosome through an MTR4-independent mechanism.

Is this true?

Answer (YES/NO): NO